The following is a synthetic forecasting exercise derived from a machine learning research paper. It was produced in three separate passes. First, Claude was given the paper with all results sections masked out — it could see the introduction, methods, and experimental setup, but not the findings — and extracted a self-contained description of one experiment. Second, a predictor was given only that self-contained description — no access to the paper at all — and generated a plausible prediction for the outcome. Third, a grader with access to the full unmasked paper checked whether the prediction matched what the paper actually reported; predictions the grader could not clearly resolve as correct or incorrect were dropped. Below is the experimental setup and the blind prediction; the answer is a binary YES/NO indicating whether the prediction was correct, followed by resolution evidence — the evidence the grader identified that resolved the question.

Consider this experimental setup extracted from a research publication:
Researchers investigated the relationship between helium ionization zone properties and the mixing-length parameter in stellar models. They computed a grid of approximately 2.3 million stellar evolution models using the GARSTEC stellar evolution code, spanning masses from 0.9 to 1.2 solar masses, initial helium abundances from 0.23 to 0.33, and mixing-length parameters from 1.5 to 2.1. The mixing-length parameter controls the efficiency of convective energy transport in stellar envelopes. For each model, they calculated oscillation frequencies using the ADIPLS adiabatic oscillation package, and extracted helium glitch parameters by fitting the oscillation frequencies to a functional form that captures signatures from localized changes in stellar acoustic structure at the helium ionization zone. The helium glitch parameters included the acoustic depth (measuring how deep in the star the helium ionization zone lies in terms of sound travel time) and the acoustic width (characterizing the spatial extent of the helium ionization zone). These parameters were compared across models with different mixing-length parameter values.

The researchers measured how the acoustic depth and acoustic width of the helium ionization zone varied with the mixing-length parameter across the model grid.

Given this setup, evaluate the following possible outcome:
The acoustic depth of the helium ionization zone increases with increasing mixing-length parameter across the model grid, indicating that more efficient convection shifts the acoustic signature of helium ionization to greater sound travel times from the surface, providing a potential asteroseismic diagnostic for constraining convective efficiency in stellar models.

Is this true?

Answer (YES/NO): YES